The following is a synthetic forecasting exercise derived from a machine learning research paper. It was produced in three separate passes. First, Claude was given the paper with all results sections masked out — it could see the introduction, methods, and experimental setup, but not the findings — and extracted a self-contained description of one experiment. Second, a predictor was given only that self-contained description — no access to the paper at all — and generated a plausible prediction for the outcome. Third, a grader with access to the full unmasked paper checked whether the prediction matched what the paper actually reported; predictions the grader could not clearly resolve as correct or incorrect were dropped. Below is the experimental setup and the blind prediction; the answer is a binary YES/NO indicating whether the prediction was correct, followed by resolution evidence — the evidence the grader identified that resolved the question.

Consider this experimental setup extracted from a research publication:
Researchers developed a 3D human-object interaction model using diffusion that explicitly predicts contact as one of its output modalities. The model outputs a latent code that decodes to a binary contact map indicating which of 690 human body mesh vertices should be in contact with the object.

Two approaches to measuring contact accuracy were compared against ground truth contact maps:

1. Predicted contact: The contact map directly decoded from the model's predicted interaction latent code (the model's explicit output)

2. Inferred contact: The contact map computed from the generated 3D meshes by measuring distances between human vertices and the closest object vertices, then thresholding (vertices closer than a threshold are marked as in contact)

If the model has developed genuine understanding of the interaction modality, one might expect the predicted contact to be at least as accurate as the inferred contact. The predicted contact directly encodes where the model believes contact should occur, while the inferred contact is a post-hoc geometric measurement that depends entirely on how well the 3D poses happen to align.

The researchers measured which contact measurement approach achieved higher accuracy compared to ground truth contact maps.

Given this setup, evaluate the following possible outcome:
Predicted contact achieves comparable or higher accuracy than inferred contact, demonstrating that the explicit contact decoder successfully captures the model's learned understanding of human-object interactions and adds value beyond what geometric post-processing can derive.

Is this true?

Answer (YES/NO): YES